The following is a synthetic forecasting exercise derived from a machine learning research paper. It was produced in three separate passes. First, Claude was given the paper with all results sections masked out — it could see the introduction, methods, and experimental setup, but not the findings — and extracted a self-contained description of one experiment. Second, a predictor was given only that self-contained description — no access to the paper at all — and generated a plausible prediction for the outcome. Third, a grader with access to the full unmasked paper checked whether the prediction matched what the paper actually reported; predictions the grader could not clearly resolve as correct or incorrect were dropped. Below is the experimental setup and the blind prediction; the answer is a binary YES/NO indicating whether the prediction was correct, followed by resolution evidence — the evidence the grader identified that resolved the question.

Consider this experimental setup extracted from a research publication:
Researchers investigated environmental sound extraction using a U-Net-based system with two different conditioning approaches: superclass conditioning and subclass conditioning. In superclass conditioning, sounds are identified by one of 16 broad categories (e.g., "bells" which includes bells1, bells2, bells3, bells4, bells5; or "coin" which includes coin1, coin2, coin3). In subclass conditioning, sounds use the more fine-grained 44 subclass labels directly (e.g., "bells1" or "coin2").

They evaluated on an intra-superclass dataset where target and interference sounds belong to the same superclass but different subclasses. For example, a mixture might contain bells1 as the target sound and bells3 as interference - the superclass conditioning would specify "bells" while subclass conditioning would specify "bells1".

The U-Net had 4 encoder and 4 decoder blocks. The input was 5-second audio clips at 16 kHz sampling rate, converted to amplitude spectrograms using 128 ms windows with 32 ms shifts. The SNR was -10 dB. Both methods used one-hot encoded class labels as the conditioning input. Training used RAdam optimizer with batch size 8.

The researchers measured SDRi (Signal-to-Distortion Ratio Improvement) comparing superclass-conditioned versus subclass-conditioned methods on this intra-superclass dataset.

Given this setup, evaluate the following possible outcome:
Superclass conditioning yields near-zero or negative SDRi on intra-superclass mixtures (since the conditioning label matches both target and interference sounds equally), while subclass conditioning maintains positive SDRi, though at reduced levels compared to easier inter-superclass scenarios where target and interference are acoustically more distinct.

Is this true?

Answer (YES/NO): NO